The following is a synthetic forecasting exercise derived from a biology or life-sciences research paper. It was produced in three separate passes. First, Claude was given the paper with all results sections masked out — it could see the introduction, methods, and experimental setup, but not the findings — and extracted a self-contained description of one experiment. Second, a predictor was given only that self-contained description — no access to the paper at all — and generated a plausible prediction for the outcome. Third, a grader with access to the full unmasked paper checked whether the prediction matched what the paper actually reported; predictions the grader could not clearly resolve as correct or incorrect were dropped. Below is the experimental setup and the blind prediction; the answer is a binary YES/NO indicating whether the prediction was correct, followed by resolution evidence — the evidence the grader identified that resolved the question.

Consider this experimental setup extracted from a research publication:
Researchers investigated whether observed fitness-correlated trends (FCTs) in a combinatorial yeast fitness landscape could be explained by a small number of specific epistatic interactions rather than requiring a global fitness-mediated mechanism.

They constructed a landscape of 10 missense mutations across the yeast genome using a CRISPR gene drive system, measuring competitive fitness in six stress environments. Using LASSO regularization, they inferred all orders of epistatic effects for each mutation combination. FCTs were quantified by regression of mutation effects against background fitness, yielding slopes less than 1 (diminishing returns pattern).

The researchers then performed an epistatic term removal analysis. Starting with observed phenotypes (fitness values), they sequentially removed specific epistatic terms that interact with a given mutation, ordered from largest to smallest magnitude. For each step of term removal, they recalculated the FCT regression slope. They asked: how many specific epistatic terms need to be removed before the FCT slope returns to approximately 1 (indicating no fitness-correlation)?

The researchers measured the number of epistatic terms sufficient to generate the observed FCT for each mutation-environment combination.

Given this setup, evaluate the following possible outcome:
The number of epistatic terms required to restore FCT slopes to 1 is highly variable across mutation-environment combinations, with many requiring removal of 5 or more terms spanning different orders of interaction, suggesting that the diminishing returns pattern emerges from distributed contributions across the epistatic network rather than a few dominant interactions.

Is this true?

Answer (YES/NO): NO